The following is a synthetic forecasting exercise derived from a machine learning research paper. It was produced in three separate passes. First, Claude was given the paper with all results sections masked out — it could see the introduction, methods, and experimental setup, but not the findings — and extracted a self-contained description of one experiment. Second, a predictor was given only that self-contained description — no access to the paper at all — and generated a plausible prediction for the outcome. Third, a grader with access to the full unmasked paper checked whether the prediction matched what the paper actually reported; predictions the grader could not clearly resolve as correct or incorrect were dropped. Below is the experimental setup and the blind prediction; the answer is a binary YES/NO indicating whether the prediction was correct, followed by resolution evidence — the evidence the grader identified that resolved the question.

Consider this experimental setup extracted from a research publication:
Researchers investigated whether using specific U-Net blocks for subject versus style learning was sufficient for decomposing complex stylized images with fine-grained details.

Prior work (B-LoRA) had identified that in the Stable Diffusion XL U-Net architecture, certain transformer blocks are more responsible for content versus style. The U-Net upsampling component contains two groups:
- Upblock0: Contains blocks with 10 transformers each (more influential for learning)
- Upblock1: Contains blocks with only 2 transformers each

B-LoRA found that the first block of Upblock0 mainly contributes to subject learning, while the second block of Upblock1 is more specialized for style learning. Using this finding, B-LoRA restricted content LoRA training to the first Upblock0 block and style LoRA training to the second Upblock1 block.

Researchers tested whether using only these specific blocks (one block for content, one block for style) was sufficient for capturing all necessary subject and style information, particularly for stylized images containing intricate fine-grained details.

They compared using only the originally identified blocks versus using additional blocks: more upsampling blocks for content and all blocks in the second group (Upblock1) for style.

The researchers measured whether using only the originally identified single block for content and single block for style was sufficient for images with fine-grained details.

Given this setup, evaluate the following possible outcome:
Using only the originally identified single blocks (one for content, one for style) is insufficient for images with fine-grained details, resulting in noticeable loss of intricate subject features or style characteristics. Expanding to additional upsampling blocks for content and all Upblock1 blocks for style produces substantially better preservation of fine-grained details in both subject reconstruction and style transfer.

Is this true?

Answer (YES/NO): YES